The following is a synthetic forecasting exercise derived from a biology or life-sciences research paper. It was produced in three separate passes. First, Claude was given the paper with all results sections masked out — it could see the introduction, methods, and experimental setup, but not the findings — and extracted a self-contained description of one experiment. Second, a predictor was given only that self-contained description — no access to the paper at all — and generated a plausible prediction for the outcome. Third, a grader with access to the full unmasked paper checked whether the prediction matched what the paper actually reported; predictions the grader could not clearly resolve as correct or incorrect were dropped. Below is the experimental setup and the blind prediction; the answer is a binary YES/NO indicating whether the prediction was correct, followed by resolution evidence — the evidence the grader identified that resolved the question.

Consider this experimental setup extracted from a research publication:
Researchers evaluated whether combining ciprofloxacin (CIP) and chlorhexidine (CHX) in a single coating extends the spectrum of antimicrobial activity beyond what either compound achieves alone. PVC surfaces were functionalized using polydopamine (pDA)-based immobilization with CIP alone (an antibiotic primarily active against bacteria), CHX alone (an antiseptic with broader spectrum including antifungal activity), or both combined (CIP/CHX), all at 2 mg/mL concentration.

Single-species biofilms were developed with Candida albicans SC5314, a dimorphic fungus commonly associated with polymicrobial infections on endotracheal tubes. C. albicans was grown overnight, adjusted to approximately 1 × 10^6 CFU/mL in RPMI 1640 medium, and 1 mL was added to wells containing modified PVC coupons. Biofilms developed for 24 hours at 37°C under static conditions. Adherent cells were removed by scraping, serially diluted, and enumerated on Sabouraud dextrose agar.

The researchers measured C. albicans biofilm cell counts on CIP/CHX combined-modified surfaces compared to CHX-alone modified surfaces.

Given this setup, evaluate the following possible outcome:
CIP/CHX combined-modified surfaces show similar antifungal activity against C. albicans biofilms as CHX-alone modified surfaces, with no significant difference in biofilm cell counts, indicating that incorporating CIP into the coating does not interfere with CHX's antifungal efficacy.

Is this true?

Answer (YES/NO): NO